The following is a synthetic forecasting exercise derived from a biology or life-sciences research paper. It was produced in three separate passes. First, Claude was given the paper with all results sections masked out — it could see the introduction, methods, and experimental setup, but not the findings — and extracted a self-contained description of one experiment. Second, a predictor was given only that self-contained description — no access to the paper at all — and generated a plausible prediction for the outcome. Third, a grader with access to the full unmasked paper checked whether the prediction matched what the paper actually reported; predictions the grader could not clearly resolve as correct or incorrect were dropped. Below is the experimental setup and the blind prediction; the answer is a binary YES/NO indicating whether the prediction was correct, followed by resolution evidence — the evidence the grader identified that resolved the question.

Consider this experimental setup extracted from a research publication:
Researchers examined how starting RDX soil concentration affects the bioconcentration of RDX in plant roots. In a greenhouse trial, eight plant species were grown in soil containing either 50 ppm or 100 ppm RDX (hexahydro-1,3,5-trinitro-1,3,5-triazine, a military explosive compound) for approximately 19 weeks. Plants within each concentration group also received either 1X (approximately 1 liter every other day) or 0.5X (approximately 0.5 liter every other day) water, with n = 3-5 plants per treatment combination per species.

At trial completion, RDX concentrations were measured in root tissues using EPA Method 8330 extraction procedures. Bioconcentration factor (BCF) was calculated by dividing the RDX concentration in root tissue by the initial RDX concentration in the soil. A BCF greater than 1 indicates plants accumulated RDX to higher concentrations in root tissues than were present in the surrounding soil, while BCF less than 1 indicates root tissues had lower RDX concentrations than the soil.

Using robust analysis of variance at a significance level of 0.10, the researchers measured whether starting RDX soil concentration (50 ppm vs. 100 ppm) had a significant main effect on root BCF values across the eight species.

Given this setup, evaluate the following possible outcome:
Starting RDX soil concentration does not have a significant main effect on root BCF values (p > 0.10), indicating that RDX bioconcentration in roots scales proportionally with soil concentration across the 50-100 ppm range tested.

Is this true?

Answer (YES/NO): NO